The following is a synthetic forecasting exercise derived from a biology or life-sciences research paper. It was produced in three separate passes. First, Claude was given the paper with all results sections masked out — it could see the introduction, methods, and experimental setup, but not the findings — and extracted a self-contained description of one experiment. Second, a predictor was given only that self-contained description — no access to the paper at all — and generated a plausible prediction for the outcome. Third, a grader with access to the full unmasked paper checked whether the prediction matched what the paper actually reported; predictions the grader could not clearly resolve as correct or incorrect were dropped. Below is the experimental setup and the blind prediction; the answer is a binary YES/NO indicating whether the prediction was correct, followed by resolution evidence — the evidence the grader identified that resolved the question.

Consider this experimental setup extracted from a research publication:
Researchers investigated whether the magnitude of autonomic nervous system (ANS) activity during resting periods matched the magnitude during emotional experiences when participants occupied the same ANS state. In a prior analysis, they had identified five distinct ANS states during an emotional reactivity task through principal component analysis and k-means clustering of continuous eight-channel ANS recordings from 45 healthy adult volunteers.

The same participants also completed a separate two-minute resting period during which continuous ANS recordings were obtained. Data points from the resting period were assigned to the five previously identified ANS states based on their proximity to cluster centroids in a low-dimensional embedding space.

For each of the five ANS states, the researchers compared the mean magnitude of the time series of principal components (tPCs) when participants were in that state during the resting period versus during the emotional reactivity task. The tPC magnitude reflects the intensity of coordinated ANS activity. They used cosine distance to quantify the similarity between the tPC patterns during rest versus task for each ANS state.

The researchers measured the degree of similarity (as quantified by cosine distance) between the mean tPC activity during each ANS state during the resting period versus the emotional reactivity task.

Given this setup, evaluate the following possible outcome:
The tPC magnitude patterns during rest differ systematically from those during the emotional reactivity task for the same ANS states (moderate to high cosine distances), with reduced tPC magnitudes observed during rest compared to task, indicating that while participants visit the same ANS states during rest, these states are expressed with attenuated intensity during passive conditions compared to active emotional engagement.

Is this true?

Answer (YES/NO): NO